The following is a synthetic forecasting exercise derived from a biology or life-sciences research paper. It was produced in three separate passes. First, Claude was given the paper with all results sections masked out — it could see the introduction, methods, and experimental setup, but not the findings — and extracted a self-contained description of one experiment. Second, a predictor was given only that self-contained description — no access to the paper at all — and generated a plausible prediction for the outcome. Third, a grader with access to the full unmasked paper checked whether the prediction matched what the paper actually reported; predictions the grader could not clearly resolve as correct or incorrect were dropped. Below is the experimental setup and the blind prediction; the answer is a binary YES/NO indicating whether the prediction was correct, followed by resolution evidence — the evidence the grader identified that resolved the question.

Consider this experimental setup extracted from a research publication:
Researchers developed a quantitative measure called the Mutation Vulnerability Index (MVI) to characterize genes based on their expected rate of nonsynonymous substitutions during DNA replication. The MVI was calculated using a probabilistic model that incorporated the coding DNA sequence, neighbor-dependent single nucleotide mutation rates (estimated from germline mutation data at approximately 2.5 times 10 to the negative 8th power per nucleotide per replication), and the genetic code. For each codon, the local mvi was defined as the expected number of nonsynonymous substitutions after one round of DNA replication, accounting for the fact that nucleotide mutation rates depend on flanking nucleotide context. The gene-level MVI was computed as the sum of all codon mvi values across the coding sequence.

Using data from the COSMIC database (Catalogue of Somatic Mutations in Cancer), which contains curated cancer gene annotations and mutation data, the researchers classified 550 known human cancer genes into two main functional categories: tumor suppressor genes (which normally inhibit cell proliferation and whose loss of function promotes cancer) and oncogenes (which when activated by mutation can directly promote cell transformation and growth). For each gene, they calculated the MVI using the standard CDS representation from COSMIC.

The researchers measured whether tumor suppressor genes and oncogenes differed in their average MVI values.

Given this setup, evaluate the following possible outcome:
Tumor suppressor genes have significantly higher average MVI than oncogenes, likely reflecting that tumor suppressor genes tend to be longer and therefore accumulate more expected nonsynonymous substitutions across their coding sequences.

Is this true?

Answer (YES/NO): YES